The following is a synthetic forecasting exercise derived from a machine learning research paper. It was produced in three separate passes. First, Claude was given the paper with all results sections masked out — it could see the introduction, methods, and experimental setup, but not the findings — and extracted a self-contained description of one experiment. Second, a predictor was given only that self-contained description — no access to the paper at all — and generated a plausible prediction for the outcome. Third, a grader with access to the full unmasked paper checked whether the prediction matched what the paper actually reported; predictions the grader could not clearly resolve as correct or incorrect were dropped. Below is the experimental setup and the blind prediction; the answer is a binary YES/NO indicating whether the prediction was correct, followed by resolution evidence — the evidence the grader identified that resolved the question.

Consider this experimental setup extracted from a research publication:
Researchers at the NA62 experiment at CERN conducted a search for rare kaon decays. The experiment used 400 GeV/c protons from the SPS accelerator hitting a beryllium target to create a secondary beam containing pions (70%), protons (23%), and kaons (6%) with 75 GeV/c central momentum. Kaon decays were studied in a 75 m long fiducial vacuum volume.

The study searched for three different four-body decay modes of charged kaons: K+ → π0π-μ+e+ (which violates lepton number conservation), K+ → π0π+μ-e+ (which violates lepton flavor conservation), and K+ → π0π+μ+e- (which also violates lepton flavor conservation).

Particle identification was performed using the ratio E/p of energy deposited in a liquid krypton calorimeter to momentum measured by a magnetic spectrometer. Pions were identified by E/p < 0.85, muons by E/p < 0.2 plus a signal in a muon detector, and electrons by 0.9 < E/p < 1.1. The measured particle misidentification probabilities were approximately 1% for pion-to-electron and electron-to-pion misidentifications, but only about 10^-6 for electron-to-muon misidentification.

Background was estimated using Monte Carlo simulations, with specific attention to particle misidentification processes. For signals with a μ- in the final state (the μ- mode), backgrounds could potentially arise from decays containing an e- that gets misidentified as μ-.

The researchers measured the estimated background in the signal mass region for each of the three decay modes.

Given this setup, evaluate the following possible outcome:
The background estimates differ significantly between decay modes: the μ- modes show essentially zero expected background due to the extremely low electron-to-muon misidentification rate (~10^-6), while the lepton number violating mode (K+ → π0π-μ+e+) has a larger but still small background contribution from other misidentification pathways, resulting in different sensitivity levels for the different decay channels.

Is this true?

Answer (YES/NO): NO